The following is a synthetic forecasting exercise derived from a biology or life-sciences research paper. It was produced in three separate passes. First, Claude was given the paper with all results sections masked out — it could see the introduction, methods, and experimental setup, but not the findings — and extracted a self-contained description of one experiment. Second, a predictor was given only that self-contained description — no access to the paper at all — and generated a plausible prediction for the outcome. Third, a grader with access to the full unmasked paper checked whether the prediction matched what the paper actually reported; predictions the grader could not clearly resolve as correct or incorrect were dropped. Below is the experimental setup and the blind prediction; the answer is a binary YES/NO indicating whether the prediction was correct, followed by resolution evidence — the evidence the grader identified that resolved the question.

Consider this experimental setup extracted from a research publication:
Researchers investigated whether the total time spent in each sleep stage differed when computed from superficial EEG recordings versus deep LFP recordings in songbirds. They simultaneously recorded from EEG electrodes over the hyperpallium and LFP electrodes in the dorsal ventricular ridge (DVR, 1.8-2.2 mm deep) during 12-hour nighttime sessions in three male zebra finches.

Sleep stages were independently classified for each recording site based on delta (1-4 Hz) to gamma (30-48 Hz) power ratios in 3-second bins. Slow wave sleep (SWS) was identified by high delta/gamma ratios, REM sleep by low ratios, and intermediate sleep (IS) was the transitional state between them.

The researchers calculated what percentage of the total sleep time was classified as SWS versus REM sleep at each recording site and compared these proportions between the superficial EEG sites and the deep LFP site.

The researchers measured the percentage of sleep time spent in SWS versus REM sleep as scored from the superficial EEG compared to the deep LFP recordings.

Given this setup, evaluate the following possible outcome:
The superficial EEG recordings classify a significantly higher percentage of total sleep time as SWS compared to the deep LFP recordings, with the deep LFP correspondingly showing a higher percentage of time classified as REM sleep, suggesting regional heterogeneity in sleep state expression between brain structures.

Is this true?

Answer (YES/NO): NO